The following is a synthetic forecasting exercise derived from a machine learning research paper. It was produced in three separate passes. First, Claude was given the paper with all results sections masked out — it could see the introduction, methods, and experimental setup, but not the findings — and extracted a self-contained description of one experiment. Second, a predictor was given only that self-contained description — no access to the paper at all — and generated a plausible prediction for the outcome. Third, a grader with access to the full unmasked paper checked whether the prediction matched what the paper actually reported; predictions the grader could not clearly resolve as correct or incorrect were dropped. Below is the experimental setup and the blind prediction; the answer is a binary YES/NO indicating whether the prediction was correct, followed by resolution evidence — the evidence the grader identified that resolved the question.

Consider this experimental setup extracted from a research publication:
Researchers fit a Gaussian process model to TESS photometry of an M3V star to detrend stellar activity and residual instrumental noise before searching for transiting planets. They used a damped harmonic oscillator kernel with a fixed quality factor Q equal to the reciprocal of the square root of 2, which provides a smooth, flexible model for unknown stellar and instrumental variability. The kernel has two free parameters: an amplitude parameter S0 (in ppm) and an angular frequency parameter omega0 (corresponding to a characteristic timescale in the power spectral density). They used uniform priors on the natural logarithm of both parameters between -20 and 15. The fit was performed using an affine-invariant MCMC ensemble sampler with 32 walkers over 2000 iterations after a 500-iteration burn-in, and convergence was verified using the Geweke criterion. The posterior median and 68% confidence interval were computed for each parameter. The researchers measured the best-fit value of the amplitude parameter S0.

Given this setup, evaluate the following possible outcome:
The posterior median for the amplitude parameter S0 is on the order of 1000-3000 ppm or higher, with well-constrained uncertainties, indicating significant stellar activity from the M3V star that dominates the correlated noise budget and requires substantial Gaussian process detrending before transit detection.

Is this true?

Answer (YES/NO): NO